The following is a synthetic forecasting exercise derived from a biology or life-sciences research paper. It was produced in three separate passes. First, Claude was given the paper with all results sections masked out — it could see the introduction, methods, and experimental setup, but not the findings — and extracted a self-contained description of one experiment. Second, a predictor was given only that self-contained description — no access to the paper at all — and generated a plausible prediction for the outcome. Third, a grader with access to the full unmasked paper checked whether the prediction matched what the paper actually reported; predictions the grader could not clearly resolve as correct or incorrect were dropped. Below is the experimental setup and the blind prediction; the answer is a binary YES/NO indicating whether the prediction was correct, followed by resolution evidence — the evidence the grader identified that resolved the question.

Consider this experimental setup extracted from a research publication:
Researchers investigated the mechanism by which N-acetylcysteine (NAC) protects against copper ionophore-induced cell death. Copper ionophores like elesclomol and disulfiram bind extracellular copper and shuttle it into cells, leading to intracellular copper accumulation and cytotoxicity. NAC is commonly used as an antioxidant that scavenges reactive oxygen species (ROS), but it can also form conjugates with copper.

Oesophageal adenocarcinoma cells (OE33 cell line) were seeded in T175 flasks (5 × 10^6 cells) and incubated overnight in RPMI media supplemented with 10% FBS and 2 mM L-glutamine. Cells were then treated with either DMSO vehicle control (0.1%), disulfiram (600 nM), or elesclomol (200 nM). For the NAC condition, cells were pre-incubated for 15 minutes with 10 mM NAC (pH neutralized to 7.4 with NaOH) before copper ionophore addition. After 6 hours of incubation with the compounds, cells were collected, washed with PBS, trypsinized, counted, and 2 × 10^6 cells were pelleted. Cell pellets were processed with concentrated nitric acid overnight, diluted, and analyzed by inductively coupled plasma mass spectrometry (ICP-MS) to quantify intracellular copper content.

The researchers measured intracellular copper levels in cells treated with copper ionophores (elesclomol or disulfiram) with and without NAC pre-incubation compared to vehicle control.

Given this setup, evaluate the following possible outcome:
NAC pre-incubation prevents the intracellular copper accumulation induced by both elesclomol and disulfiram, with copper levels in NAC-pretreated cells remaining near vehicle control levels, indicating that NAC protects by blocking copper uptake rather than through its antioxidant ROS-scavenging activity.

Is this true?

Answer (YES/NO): YES